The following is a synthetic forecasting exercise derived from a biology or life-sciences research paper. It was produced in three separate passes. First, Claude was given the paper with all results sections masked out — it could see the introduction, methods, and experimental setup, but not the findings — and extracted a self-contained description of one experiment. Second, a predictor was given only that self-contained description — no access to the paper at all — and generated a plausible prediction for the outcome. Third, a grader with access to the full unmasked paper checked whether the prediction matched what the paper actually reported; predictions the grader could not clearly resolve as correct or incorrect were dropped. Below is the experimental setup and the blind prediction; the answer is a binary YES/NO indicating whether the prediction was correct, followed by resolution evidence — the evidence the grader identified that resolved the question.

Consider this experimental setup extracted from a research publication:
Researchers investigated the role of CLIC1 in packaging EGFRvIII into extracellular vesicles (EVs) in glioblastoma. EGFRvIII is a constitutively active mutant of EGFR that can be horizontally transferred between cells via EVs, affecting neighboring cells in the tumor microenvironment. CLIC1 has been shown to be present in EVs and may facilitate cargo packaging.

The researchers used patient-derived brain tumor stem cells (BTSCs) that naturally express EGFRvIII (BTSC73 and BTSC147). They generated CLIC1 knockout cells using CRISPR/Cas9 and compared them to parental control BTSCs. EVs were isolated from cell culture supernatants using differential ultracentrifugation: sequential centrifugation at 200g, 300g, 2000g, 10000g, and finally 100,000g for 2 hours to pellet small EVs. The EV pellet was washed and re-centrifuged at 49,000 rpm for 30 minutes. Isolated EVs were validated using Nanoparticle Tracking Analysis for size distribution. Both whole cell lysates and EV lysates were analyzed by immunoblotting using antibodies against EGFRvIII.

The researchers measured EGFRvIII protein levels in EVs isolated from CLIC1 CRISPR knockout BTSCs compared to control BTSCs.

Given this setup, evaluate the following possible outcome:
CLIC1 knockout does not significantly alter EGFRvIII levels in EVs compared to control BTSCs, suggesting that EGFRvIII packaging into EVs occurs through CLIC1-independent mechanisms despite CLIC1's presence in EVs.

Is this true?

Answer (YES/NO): NO